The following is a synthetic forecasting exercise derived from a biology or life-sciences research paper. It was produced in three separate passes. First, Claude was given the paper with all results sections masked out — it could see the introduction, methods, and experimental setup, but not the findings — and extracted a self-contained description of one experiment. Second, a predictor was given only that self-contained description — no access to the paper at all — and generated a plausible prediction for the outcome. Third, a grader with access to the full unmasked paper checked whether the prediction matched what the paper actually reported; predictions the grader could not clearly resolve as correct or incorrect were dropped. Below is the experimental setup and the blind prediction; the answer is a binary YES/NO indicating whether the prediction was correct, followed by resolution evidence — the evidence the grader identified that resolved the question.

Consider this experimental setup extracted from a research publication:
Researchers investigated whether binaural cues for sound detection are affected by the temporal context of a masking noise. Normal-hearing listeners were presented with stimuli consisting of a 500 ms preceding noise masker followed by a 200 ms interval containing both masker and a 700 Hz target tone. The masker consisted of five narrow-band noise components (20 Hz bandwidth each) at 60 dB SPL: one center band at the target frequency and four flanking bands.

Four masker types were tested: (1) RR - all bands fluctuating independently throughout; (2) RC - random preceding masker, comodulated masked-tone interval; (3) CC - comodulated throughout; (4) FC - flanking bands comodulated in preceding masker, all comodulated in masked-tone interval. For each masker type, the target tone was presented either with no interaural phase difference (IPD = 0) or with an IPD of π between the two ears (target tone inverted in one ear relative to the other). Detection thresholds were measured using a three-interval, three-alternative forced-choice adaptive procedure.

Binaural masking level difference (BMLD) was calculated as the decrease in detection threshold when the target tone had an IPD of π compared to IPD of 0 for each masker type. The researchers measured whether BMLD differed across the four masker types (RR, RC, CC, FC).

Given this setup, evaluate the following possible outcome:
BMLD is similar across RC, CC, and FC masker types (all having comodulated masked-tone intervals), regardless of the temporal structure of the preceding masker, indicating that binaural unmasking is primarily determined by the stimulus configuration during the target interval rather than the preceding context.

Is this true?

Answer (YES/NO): YES